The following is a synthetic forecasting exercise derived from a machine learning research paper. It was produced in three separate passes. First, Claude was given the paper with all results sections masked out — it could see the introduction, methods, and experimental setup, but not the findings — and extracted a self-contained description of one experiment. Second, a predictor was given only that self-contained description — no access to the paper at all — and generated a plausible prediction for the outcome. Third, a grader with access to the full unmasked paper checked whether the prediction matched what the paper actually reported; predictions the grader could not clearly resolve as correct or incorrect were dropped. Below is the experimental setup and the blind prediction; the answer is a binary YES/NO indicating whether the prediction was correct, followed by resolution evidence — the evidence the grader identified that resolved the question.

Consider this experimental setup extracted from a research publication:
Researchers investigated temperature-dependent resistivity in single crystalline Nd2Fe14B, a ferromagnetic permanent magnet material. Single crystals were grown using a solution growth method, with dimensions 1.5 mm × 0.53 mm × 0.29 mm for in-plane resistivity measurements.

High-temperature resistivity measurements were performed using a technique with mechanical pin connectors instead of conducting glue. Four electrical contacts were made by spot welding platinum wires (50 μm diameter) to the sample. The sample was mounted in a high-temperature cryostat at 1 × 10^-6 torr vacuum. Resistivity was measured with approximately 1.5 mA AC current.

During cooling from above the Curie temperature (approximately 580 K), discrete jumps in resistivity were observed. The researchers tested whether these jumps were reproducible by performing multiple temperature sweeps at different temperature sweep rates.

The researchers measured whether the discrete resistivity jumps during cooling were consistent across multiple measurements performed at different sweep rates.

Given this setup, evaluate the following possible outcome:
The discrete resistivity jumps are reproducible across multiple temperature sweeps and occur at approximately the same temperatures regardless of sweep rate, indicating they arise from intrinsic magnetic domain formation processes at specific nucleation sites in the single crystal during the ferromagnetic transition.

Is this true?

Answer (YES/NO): NO